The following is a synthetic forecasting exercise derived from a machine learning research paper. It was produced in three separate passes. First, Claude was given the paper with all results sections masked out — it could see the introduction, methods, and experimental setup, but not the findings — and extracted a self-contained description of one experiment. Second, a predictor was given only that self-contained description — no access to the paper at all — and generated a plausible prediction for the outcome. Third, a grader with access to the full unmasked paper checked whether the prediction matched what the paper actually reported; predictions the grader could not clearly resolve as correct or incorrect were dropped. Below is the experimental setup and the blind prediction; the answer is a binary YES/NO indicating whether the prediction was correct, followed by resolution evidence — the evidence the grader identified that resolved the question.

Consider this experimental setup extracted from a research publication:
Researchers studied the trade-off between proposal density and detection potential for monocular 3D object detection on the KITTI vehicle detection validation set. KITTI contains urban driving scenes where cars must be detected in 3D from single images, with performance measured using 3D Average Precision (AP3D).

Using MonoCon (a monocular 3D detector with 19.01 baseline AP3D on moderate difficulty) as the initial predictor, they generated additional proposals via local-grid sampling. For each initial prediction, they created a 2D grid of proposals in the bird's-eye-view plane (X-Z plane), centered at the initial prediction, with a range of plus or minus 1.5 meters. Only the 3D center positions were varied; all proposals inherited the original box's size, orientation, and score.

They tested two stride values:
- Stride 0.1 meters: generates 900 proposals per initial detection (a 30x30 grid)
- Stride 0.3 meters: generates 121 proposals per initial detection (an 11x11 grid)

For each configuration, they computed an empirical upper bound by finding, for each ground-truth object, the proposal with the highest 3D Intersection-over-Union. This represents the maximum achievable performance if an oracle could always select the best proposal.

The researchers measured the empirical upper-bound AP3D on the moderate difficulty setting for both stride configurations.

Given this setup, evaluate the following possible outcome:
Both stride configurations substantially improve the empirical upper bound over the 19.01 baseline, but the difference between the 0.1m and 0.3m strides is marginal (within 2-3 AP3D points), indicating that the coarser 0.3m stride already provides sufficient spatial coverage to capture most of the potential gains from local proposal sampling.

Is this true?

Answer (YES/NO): NO